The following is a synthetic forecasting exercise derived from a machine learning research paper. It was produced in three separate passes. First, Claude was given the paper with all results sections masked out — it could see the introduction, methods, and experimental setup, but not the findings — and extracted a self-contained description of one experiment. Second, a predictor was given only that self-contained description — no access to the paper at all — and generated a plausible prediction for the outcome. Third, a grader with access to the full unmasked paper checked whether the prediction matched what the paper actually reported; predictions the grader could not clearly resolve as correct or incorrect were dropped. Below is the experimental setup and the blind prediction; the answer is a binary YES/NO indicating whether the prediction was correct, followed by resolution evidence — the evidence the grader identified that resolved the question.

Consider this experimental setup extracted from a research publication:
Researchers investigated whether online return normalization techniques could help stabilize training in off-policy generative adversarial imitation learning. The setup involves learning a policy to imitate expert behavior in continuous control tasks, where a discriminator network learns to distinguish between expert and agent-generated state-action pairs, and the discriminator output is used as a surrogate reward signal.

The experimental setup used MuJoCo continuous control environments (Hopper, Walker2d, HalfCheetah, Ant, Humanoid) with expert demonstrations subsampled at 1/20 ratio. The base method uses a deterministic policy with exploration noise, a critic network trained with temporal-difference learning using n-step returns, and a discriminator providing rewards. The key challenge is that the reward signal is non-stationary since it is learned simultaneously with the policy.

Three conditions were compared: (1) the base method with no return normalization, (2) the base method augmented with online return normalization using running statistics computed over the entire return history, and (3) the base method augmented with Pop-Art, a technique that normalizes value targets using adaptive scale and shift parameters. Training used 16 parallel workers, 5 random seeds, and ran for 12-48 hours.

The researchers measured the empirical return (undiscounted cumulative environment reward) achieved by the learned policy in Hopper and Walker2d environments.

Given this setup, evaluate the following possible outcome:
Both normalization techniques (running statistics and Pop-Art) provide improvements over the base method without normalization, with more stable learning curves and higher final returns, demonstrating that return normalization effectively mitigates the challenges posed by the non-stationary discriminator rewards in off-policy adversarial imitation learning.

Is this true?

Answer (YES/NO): NO